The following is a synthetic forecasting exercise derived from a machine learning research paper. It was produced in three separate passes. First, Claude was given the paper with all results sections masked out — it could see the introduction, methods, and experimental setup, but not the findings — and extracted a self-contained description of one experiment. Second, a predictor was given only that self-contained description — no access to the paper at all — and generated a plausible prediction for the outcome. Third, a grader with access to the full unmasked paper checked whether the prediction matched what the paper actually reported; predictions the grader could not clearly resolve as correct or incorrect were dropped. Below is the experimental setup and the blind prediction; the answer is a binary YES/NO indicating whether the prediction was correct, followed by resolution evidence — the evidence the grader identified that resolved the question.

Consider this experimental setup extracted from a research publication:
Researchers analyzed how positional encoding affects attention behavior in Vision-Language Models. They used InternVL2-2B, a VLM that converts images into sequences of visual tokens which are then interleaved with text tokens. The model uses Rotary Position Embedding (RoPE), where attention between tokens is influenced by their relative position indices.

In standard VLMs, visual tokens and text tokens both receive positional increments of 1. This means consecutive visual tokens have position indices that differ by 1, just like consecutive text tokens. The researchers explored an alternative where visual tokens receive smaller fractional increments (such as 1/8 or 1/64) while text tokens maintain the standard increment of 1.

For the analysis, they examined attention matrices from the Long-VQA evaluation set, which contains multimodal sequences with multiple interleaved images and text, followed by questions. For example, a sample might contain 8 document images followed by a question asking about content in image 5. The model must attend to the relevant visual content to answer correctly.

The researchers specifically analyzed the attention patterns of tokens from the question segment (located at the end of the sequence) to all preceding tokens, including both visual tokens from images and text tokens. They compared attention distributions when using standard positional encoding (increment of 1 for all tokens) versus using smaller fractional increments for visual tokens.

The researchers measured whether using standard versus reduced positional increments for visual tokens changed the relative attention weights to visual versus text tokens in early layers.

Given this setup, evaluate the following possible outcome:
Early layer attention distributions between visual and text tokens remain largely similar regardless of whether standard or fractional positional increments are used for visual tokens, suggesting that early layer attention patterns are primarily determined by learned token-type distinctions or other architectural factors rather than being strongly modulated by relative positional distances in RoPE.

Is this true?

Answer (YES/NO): NO